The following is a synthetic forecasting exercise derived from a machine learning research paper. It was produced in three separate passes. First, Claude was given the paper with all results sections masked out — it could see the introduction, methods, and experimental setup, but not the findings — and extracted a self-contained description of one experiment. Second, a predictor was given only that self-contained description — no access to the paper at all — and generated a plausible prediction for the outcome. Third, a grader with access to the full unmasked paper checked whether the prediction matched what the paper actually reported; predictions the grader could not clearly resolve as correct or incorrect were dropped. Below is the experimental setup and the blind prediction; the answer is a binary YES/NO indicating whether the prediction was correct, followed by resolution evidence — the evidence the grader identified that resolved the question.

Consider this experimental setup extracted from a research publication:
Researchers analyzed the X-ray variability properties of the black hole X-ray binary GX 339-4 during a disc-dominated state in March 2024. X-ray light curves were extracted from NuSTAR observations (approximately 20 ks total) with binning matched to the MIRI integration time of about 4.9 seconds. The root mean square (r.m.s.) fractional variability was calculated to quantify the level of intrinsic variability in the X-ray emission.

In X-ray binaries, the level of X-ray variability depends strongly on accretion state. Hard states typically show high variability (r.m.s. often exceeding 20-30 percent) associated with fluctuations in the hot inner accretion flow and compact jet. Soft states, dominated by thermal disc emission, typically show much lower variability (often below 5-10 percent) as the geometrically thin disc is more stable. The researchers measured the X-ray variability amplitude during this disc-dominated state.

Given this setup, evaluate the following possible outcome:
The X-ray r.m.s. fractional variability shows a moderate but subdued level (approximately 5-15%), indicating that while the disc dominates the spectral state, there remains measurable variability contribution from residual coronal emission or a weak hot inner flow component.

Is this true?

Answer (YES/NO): NO